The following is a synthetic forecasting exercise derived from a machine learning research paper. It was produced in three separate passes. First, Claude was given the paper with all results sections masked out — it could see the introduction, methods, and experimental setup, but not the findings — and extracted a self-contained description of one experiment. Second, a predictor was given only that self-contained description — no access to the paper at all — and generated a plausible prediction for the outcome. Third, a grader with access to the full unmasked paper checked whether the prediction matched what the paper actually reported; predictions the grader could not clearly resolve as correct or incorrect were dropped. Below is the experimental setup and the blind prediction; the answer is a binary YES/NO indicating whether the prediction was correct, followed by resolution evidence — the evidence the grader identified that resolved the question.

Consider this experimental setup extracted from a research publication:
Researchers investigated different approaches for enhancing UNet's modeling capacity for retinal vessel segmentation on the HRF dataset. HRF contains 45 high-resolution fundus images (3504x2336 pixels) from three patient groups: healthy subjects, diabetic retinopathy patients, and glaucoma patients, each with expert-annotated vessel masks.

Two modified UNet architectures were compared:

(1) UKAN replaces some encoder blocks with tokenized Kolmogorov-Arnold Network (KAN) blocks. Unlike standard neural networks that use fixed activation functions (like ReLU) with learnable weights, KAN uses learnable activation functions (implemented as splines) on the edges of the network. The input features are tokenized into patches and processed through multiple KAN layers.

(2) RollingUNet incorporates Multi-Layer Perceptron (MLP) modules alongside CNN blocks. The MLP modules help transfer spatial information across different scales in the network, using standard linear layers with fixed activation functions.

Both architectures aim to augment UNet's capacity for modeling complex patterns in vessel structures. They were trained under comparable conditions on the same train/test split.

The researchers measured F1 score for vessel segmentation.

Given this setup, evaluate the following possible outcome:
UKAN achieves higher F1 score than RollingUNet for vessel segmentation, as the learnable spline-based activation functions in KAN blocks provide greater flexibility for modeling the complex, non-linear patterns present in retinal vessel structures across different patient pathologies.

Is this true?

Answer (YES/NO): YES